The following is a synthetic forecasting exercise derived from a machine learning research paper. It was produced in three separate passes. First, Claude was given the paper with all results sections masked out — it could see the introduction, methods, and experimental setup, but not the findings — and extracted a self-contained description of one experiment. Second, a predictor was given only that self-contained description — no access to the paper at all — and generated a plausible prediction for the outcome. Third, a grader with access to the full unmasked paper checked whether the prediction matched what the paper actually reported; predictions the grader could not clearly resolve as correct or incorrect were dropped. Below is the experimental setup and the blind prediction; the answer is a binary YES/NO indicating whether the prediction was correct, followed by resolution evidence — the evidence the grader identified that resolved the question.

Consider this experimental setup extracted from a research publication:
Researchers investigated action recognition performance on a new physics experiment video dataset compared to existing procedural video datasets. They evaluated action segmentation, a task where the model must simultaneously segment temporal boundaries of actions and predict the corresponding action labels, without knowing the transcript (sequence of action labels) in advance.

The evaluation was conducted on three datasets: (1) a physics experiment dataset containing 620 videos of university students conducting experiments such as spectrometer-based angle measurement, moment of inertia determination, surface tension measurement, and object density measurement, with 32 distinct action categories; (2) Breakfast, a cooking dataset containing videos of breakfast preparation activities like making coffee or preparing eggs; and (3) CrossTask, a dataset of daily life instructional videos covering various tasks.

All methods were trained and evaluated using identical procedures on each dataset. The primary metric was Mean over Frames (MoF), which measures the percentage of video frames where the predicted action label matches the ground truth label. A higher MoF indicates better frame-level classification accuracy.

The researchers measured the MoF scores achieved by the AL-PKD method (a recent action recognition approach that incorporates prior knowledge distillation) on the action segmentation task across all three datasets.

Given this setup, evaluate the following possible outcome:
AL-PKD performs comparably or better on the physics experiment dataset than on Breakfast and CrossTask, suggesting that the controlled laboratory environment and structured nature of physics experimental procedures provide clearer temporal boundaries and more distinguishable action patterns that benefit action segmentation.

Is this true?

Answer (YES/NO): NO